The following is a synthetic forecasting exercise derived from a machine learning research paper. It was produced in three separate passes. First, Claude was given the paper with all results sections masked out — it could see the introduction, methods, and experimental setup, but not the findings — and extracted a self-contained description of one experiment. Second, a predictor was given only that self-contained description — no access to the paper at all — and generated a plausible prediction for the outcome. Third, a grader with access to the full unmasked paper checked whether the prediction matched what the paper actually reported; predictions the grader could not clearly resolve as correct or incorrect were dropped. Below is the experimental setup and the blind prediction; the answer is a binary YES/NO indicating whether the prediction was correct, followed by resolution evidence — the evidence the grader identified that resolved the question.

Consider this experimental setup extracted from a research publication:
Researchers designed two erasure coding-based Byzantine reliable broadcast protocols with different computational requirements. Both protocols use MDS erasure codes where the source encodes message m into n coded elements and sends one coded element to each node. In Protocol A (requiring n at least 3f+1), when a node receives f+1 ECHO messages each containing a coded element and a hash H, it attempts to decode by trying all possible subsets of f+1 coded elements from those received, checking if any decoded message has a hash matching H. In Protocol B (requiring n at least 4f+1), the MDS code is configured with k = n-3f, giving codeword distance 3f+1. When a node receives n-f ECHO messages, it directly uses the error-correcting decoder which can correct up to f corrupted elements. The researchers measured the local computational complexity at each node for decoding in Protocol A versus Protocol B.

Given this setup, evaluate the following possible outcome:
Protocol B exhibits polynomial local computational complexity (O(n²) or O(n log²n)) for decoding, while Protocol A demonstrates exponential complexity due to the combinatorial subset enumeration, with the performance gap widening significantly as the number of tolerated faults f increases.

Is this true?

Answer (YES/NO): NO